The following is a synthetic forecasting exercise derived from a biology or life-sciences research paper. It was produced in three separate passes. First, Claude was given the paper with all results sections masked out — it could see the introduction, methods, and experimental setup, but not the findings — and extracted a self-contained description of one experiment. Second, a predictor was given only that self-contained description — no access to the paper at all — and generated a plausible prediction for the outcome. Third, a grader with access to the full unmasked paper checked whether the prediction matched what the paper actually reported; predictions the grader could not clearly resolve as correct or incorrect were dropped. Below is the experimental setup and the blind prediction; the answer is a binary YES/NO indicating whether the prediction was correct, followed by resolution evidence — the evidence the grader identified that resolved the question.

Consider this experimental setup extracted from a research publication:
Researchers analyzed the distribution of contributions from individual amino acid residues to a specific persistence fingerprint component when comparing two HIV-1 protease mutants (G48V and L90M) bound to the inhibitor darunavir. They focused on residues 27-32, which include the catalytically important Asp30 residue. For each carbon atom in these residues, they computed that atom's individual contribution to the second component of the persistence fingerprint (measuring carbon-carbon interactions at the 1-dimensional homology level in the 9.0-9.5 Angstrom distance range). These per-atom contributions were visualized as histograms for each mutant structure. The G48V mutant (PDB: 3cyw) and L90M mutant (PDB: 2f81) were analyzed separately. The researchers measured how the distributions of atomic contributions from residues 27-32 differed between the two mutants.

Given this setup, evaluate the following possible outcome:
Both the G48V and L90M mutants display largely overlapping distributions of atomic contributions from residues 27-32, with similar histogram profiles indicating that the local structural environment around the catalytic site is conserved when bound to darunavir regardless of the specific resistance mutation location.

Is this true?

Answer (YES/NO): NO